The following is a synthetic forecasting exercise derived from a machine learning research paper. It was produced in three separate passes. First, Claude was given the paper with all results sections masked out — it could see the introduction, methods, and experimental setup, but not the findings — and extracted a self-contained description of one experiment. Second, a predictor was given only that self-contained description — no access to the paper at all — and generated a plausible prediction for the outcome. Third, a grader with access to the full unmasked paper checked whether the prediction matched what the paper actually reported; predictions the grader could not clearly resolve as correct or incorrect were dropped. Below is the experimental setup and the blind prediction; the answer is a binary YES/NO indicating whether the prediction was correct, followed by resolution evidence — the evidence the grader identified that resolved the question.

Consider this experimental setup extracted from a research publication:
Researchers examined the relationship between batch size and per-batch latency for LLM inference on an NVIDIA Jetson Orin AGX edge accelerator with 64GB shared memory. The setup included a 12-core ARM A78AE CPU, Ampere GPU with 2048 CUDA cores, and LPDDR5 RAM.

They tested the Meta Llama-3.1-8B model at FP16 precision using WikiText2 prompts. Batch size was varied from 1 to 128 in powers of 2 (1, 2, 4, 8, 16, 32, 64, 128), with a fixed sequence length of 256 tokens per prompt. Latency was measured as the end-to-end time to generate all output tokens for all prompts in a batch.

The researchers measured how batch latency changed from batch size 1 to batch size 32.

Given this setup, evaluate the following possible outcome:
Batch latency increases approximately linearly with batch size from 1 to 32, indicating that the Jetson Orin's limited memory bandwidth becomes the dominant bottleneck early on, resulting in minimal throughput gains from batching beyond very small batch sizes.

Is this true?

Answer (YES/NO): NO